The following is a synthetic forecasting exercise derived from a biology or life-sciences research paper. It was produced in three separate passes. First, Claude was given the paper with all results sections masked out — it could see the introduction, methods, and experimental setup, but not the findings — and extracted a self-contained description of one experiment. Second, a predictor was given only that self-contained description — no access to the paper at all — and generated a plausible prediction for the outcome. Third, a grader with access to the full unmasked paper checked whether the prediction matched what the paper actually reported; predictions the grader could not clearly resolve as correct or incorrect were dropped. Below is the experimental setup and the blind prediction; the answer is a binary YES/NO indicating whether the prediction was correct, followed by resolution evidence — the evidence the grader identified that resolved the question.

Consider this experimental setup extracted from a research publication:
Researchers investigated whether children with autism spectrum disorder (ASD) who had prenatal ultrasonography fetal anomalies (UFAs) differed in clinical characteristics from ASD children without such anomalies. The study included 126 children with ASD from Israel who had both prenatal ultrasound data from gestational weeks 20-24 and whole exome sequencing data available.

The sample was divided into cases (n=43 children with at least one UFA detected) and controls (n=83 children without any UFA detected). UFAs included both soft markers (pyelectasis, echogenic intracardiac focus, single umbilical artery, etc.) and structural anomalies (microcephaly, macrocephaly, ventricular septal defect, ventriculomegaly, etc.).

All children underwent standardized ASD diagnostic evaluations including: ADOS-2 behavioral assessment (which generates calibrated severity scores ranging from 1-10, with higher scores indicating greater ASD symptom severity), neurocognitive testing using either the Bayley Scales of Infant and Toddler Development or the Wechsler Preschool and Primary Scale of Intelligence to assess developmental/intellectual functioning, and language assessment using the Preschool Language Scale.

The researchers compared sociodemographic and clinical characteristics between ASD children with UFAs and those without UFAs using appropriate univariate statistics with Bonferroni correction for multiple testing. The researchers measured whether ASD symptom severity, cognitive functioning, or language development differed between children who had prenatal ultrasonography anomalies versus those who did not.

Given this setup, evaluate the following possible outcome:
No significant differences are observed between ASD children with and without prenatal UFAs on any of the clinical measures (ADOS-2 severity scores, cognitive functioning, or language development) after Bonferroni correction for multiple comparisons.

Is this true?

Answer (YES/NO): YES